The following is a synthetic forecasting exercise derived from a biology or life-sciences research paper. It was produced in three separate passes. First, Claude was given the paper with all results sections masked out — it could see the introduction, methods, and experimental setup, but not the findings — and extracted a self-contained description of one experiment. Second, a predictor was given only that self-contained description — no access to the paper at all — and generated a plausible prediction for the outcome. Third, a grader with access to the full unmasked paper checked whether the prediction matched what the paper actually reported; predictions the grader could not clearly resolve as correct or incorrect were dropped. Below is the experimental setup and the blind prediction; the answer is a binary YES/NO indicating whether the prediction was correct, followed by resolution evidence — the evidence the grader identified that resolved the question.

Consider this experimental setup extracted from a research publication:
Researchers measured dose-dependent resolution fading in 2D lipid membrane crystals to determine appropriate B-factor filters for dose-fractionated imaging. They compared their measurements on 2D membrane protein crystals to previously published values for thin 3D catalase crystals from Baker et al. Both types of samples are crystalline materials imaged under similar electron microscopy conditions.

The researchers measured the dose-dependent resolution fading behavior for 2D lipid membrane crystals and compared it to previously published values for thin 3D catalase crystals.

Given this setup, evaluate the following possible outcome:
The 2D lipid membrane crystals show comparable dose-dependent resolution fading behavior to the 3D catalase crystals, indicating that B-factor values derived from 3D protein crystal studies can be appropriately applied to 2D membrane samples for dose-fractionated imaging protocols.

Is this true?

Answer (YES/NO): NO